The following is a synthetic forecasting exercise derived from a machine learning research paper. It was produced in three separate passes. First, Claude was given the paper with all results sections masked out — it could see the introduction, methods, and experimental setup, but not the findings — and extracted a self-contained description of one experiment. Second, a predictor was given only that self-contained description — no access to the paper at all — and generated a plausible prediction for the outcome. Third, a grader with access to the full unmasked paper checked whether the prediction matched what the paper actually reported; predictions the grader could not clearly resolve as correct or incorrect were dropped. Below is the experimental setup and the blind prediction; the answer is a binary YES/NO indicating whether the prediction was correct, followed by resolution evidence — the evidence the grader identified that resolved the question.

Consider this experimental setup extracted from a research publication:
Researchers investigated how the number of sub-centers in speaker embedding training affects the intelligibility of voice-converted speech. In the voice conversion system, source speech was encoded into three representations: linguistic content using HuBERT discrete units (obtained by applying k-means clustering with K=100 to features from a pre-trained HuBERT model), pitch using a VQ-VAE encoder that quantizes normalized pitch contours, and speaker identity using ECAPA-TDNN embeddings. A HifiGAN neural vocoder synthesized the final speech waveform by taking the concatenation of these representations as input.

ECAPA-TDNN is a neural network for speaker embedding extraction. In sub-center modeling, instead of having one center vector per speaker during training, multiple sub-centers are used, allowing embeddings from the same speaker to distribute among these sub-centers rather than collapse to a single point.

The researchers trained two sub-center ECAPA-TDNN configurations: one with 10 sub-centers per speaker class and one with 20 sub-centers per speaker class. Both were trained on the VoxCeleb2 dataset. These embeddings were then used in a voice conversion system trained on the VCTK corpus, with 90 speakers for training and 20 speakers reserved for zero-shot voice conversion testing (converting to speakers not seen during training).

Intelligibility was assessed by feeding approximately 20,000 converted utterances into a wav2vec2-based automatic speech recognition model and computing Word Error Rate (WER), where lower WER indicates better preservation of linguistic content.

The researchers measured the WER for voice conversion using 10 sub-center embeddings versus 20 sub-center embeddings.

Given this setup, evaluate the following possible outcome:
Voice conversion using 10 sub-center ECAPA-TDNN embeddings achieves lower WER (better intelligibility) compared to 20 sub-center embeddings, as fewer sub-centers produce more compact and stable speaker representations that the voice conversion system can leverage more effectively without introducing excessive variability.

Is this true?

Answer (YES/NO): NO